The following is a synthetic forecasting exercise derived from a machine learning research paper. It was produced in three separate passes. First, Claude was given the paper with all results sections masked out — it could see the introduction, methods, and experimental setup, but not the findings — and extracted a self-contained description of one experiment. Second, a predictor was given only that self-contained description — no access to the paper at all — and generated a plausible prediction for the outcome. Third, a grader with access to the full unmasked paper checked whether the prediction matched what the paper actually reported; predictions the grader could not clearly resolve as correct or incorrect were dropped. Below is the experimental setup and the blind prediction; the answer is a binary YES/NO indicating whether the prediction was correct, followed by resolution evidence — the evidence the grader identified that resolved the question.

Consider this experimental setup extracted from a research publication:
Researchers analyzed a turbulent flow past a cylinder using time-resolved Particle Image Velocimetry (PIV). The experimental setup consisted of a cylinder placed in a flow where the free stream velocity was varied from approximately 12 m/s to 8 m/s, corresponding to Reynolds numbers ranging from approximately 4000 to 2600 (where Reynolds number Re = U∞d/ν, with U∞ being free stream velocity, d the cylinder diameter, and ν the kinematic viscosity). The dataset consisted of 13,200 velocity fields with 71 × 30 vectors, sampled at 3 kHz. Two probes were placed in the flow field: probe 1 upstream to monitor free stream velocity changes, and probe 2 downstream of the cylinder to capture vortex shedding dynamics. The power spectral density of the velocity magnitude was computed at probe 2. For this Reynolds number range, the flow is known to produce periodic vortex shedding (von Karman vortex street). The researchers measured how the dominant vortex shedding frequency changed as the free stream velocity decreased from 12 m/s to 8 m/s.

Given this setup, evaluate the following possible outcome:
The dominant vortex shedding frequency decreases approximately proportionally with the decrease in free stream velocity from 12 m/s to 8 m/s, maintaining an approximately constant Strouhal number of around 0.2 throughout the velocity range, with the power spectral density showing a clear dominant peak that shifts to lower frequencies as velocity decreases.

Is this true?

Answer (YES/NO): YES